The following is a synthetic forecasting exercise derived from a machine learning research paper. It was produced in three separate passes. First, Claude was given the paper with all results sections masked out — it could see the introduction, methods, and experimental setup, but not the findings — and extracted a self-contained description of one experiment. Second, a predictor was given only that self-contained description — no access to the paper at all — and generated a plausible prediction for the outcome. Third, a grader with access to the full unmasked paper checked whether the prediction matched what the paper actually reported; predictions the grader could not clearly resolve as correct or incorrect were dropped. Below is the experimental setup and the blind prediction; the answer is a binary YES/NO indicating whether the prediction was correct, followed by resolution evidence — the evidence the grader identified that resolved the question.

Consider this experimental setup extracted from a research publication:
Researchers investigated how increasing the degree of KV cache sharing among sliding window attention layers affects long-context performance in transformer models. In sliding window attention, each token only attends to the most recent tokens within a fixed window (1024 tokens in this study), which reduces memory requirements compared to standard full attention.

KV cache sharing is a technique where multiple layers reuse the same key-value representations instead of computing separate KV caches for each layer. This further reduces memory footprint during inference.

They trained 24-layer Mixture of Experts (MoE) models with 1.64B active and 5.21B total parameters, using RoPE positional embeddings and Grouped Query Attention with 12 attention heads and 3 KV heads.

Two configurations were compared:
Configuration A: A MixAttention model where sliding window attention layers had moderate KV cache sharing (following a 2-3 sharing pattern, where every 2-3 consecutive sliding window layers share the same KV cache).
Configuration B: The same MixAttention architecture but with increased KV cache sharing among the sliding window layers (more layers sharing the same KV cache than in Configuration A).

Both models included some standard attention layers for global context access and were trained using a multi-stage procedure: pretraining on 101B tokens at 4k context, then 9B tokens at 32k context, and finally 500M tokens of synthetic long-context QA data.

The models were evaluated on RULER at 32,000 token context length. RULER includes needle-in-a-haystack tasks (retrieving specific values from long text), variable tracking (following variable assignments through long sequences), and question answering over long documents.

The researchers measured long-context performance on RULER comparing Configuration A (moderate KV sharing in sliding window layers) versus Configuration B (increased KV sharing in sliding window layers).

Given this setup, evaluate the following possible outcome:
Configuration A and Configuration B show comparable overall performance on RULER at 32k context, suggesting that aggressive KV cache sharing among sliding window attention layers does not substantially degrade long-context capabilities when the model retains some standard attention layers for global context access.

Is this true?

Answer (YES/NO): NO